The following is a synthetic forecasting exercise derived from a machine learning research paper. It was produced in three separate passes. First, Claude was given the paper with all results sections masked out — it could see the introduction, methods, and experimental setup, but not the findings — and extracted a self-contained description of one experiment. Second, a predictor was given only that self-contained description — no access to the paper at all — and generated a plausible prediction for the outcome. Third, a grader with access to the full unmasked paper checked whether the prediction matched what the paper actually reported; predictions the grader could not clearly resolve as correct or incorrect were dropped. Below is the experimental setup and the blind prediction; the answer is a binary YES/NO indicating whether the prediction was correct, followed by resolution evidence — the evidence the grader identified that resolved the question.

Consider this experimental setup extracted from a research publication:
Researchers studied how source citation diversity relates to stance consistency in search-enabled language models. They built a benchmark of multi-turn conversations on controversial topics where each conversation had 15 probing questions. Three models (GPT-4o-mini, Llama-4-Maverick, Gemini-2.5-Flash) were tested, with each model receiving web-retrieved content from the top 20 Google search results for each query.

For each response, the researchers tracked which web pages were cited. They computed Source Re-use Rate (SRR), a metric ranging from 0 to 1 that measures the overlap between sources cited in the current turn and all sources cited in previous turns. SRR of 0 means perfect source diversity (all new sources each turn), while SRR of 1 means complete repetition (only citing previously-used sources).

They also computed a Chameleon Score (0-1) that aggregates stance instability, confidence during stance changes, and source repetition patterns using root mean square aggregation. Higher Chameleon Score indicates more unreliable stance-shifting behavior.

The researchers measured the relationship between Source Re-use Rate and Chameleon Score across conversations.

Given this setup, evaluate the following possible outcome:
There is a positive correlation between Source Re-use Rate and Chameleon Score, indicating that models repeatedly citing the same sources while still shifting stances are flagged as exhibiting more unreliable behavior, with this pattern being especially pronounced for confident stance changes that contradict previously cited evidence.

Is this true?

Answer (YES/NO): YES